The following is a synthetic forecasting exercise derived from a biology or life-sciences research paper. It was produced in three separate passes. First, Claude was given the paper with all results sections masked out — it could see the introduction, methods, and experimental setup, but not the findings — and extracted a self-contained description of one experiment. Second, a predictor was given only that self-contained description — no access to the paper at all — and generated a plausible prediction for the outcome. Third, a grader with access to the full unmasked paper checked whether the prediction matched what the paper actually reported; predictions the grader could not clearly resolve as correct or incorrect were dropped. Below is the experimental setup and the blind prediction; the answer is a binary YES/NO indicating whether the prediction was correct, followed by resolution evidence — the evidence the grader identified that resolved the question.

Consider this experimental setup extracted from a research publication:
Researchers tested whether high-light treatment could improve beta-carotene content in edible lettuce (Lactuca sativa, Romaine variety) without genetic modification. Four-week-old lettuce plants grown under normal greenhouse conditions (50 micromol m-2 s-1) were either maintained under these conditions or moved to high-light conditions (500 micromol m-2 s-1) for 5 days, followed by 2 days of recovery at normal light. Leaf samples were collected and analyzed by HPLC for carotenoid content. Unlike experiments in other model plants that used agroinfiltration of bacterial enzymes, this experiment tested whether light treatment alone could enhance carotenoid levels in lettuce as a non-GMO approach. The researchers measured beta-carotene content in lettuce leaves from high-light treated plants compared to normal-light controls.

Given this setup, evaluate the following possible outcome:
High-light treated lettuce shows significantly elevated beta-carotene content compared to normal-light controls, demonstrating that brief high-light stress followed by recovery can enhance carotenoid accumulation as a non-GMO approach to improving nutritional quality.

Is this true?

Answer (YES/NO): YES